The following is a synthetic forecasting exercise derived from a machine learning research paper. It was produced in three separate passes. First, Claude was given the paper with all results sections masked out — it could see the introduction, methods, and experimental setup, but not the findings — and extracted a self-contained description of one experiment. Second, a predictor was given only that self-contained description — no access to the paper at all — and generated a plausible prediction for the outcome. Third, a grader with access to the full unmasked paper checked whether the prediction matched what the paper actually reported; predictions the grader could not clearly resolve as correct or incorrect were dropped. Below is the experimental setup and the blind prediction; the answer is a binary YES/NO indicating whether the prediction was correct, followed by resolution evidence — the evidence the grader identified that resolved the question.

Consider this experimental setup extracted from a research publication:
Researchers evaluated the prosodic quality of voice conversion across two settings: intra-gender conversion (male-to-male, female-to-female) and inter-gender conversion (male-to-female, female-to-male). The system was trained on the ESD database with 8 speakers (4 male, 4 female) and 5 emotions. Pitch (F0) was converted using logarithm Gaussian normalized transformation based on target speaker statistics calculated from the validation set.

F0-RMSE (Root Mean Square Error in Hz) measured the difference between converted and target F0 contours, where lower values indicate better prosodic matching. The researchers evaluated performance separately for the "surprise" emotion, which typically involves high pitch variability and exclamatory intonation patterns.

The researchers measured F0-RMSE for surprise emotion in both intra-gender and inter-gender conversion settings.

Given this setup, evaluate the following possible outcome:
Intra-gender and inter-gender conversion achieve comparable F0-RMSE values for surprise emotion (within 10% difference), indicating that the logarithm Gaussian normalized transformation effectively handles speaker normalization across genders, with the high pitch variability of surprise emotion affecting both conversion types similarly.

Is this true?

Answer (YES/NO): NO